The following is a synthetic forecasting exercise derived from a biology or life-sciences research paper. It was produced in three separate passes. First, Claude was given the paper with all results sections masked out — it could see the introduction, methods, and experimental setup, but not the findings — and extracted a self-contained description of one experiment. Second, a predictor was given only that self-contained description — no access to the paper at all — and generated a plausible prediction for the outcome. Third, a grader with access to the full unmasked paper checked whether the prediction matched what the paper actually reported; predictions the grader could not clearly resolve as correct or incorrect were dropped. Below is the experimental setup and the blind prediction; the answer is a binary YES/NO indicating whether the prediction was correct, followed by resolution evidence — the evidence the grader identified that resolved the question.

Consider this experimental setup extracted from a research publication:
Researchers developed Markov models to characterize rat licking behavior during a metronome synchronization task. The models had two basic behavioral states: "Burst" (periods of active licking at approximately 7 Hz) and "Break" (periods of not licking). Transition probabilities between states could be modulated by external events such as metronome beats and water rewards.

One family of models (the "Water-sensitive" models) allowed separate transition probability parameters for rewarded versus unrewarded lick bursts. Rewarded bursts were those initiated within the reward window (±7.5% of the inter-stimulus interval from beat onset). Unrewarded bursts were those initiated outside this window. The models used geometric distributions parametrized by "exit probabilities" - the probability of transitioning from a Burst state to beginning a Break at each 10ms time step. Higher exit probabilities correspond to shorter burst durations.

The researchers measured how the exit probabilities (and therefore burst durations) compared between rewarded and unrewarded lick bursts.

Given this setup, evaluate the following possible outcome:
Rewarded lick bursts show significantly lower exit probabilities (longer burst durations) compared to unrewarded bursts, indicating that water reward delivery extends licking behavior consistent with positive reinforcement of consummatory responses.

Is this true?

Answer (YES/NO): YES